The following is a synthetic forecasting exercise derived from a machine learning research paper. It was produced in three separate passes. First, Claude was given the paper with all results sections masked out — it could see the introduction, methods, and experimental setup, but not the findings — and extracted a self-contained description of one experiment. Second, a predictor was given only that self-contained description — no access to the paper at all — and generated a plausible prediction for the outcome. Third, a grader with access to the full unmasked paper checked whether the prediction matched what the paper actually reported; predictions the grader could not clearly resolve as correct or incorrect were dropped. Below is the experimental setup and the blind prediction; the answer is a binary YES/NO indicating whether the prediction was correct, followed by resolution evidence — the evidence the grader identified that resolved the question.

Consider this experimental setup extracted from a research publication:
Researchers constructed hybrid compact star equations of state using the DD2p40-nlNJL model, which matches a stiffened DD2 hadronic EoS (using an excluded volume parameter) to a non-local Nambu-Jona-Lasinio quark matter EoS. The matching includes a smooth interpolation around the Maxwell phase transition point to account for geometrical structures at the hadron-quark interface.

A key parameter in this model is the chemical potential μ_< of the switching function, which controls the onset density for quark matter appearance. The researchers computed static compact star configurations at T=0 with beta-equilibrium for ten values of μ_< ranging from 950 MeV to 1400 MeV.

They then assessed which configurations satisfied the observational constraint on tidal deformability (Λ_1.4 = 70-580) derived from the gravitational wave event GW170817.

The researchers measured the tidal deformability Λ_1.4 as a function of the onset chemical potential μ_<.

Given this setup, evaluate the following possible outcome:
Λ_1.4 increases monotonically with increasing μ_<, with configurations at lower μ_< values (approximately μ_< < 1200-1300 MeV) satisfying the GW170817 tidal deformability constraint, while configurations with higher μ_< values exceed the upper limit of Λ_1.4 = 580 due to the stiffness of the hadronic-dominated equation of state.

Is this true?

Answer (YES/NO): NO